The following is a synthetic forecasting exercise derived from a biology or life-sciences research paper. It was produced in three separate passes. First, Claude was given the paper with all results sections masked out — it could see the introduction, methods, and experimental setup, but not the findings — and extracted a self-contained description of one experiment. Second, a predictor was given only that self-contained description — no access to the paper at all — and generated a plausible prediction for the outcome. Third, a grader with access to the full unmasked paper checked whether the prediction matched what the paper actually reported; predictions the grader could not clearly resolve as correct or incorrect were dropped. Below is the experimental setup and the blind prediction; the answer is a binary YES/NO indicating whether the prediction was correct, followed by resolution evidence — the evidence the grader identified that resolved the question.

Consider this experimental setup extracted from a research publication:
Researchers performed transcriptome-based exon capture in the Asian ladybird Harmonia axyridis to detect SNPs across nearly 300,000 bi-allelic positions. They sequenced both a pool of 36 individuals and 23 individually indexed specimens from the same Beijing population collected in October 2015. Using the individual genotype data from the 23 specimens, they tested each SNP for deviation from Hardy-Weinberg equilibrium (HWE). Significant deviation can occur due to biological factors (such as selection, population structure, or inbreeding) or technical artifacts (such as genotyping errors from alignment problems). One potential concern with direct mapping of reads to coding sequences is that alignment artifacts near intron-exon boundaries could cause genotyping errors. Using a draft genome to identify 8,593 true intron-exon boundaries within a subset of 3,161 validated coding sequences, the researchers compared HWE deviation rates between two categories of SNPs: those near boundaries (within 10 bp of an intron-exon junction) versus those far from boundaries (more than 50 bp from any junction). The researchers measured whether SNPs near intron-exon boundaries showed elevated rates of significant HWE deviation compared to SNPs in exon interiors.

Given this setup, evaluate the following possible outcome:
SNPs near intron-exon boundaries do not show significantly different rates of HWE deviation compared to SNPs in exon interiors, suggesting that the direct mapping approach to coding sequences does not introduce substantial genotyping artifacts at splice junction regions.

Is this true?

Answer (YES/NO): NO